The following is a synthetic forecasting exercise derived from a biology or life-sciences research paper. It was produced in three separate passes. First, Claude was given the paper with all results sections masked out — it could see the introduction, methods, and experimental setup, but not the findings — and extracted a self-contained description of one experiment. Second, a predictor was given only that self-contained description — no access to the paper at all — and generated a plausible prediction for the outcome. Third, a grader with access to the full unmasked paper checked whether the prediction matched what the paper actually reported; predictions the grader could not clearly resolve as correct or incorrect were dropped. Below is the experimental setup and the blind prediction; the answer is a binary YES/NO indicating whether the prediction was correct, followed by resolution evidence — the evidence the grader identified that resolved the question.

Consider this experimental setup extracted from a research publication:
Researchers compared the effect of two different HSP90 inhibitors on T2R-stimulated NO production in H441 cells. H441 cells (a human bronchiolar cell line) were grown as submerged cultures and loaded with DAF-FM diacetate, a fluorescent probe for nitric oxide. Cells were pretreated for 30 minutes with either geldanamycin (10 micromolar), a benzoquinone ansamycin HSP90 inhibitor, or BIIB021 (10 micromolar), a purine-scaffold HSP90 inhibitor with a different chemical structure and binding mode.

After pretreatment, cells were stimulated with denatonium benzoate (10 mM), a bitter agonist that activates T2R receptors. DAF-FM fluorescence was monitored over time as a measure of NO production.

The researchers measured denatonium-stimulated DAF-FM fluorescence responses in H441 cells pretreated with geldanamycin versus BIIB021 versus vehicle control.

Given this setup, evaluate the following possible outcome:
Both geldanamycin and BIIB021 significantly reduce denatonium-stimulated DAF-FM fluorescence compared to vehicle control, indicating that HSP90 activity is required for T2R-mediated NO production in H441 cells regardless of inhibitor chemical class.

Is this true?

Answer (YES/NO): YES